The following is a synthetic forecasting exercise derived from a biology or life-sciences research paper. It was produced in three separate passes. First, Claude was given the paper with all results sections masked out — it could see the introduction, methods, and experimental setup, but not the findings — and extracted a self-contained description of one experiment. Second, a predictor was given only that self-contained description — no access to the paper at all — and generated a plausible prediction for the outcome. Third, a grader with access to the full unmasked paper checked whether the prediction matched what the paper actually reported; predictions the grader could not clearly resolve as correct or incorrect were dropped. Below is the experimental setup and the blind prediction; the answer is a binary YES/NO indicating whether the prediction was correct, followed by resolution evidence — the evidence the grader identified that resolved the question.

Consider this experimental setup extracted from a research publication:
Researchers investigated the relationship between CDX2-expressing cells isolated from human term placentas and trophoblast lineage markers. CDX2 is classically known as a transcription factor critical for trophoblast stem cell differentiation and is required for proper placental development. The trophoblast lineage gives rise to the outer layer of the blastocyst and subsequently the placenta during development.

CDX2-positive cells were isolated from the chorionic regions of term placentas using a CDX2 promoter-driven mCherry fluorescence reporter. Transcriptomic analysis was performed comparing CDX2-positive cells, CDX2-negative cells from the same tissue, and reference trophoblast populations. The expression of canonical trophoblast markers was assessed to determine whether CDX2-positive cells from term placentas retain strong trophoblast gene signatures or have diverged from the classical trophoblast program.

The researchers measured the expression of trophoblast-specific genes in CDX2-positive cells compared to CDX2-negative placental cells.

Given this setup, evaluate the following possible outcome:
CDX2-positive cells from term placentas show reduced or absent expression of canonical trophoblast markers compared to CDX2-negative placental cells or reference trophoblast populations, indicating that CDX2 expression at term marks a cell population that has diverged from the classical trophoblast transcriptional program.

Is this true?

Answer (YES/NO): NO